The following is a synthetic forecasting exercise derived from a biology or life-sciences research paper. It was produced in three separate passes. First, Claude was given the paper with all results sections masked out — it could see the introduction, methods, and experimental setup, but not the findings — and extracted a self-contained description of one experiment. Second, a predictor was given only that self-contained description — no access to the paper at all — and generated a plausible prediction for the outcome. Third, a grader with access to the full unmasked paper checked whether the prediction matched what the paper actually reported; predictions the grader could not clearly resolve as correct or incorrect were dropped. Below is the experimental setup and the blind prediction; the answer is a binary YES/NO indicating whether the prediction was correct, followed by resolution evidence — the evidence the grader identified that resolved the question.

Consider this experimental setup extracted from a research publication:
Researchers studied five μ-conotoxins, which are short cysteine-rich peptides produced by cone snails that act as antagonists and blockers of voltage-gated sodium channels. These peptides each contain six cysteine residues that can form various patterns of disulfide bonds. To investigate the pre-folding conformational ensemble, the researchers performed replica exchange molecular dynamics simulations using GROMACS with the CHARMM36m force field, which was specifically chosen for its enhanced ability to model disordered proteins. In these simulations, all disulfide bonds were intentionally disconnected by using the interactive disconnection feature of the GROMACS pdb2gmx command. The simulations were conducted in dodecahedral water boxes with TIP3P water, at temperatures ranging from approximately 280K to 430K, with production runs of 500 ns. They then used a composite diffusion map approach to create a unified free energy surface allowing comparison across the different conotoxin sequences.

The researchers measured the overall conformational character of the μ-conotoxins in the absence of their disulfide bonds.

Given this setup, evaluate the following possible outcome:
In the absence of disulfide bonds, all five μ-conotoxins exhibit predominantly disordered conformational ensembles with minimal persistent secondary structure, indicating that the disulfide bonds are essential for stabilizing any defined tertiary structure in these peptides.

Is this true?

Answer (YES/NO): NO